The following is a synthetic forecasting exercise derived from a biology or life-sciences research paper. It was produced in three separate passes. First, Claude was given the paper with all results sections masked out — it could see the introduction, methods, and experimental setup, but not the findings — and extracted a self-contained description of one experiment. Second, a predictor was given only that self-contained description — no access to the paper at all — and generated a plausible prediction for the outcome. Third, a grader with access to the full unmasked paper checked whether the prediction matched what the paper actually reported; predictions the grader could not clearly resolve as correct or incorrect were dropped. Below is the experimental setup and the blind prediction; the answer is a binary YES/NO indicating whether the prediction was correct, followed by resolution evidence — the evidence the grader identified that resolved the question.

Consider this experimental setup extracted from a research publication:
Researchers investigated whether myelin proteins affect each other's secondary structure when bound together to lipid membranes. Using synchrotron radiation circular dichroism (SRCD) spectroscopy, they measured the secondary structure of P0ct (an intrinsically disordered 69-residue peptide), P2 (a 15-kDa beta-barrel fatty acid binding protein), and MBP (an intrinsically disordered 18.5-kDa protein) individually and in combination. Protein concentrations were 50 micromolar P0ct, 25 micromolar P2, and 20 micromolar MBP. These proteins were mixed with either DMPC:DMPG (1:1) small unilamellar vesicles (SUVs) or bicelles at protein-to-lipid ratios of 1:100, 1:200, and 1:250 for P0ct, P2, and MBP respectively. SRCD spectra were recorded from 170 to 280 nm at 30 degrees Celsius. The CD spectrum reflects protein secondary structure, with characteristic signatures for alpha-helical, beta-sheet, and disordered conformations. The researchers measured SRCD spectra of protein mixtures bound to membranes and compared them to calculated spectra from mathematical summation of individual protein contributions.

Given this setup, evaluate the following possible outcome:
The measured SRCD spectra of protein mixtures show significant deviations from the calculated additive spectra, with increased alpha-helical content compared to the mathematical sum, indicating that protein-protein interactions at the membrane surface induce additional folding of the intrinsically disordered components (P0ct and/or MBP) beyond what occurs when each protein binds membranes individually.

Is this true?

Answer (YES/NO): NO